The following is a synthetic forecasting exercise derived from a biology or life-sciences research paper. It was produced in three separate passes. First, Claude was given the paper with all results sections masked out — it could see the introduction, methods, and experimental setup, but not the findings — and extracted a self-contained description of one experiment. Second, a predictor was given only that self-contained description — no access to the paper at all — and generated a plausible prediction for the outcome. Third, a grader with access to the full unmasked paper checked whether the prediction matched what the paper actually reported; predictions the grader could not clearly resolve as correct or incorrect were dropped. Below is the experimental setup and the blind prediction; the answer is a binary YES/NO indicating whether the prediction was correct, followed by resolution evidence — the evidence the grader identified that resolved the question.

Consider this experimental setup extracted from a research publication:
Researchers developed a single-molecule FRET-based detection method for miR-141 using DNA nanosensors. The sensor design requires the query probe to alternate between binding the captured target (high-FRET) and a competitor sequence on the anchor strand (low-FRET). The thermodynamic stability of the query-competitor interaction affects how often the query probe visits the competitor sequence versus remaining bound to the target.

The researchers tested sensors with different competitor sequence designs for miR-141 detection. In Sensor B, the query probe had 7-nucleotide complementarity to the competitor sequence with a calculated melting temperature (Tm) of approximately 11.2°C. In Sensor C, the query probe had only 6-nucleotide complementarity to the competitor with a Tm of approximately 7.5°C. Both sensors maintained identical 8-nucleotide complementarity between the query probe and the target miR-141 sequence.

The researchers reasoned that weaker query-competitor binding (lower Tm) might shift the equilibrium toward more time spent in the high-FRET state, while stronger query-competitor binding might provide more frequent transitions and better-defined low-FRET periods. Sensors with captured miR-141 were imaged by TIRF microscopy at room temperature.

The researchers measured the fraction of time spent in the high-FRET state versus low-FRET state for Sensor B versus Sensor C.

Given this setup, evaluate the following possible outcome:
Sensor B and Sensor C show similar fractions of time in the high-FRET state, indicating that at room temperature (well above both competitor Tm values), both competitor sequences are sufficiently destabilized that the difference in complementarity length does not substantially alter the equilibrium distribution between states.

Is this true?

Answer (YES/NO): NO